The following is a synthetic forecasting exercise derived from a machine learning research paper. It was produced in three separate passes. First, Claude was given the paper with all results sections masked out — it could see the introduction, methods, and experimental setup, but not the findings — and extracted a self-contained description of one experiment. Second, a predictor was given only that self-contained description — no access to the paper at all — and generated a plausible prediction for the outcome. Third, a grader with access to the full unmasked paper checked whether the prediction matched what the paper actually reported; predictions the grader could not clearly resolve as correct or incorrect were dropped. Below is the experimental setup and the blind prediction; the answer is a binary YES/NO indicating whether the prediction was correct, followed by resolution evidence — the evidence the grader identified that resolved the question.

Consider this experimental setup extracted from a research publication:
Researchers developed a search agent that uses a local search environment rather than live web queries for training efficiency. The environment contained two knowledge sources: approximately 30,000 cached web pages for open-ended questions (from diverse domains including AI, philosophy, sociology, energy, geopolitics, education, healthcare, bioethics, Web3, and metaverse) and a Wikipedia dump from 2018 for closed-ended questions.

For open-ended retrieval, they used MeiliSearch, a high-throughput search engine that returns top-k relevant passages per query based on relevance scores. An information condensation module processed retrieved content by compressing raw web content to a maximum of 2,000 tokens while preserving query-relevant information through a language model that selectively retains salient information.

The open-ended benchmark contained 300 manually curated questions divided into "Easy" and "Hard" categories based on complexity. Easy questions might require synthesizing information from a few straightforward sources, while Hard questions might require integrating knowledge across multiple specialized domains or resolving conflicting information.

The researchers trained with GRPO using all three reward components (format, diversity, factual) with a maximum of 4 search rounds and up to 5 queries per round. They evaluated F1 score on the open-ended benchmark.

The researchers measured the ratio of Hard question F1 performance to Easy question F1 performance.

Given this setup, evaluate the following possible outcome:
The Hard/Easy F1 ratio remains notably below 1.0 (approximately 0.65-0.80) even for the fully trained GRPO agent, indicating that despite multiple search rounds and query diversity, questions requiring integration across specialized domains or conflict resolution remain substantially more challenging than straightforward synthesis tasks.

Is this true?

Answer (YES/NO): YES